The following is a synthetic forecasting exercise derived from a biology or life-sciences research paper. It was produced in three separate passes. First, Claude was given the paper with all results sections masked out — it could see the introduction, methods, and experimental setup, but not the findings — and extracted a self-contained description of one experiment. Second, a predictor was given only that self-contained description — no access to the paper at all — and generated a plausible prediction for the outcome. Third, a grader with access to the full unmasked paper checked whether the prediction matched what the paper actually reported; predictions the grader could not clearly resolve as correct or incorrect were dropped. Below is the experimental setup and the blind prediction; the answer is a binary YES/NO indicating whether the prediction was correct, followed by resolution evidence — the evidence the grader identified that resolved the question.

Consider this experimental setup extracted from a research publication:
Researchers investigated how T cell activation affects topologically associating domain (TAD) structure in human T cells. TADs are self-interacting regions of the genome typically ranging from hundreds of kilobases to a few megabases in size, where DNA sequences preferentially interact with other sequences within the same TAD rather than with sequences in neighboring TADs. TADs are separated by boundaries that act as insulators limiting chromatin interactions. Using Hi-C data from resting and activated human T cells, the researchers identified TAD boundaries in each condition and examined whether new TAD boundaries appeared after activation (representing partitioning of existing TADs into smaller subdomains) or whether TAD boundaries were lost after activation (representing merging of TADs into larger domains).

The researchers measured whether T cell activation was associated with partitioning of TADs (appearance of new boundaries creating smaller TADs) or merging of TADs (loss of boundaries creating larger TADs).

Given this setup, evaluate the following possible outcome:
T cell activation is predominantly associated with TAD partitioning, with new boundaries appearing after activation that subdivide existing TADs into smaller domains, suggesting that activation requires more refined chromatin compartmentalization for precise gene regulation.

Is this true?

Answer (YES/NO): YES